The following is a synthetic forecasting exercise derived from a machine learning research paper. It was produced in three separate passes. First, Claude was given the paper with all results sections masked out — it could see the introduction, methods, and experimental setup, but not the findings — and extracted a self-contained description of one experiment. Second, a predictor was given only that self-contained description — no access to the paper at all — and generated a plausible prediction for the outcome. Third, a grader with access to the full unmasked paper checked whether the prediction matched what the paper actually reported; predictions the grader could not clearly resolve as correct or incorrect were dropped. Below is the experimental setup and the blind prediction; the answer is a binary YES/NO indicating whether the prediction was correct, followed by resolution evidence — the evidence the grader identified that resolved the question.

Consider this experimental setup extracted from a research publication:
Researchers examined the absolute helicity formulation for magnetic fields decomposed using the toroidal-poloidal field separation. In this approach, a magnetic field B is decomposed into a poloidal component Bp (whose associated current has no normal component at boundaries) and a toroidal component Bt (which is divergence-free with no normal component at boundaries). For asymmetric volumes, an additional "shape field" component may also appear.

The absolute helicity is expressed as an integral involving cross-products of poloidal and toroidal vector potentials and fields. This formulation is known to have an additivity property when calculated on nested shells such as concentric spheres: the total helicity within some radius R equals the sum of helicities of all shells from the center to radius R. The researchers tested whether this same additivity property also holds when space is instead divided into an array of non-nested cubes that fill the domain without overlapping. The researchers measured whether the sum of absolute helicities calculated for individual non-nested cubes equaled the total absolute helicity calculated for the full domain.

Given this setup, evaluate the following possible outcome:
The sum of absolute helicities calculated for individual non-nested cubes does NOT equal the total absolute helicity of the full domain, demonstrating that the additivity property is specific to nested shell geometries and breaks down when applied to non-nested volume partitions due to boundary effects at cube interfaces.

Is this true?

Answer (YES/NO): YES